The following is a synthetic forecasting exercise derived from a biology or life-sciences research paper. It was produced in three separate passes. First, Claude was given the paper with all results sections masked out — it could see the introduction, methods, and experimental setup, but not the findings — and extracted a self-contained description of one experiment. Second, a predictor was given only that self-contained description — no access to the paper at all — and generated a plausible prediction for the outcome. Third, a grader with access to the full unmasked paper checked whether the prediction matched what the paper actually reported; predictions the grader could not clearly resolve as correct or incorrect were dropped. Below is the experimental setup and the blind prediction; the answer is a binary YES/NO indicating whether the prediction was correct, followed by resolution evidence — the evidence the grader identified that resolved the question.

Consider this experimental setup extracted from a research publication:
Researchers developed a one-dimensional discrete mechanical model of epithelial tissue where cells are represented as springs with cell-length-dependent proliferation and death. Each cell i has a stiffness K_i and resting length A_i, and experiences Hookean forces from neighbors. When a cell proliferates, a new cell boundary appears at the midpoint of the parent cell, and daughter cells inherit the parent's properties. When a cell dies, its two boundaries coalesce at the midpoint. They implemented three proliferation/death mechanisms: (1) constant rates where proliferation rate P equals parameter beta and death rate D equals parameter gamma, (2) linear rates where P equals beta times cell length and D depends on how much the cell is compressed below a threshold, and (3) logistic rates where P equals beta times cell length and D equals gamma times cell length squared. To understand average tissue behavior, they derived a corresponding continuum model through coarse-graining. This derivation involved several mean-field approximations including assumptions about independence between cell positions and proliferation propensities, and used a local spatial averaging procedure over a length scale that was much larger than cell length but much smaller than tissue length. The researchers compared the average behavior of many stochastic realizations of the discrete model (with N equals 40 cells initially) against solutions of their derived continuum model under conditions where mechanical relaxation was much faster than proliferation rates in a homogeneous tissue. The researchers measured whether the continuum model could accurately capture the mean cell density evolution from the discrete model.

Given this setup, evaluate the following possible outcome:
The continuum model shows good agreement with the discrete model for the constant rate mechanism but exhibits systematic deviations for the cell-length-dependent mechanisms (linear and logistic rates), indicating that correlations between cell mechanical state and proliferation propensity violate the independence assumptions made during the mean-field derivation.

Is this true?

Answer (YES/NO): NO